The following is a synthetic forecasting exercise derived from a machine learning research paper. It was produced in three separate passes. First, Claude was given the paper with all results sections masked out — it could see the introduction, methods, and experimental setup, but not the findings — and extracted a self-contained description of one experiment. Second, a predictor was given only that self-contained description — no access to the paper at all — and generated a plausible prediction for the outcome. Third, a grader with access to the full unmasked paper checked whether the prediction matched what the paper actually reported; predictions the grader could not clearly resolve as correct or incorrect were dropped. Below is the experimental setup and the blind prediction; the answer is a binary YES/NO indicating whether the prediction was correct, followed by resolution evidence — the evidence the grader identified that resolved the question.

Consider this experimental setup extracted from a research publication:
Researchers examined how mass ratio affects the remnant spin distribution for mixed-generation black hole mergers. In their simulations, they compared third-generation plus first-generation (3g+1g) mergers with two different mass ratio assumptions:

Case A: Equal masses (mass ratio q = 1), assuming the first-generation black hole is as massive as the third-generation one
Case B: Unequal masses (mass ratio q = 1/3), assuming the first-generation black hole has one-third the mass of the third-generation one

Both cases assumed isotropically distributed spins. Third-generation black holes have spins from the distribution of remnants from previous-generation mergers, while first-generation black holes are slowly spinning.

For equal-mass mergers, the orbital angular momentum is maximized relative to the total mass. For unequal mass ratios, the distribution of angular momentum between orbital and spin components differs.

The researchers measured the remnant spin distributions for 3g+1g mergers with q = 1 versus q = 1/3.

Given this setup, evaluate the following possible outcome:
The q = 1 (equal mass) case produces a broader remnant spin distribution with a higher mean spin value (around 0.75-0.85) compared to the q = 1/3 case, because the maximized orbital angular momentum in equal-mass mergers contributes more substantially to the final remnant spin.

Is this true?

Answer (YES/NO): NO